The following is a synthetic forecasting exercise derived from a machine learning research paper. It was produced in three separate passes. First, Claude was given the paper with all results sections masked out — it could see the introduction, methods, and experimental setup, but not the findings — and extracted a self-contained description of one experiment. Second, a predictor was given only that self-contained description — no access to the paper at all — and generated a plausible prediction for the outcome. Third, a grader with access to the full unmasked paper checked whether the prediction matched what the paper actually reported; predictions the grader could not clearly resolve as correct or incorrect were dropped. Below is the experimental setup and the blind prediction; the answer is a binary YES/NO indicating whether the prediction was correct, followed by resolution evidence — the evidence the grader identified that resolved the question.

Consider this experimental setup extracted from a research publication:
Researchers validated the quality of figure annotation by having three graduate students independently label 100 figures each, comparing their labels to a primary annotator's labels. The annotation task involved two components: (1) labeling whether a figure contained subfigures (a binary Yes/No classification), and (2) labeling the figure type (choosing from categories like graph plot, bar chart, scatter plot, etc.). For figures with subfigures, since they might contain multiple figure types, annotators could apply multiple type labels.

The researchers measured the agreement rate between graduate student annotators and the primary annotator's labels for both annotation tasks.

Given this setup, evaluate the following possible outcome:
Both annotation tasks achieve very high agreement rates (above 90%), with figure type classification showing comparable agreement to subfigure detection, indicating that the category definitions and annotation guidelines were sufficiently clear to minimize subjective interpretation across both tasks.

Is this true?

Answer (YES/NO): NO